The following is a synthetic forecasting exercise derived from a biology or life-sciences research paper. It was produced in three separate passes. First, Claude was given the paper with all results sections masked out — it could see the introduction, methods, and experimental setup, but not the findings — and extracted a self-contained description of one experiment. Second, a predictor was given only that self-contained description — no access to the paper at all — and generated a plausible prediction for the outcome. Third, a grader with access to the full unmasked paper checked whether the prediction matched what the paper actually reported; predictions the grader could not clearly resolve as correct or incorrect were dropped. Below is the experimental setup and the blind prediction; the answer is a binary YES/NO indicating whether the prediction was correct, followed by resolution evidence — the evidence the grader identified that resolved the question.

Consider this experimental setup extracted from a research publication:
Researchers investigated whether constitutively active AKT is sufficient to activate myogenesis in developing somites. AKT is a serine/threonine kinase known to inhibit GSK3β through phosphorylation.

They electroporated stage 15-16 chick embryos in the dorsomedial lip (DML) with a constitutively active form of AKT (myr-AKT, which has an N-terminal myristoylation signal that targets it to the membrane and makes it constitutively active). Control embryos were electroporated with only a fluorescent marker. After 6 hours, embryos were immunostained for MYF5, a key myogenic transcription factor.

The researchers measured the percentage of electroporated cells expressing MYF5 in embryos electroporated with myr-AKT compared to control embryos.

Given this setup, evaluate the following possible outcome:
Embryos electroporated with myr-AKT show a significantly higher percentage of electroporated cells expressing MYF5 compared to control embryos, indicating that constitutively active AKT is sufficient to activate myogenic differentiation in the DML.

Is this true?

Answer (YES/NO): YES